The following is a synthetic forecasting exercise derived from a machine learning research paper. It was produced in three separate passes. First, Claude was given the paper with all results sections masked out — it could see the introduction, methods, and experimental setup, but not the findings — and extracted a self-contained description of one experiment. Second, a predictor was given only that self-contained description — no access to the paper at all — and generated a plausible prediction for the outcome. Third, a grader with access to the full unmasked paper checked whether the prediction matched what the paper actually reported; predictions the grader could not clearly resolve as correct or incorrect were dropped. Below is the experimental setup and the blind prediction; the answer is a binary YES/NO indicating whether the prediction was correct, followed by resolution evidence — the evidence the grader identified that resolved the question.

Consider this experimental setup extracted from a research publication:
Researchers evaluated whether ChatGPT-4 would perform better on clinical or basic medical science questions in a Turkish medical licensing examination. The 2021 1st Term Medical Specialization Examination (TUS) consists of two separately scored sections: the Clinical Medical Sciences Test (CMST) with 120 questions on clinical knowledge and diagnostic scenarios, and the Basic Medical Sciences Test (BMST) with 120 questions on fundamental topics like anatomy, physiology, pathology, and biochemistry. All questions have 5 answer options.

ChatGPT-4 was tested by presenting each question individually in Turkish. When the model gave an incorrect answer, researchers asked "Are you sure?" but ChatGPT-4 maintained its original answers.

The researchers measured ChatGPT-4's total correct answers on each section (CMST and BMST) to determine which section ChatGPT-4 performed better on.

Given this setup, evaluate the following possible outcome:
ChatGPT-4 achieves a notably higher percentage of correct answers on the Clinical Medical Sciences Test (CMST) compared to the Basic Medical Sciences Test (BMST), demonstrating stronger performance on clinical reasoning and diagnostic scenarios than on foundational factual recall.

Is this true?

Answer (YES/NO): YES